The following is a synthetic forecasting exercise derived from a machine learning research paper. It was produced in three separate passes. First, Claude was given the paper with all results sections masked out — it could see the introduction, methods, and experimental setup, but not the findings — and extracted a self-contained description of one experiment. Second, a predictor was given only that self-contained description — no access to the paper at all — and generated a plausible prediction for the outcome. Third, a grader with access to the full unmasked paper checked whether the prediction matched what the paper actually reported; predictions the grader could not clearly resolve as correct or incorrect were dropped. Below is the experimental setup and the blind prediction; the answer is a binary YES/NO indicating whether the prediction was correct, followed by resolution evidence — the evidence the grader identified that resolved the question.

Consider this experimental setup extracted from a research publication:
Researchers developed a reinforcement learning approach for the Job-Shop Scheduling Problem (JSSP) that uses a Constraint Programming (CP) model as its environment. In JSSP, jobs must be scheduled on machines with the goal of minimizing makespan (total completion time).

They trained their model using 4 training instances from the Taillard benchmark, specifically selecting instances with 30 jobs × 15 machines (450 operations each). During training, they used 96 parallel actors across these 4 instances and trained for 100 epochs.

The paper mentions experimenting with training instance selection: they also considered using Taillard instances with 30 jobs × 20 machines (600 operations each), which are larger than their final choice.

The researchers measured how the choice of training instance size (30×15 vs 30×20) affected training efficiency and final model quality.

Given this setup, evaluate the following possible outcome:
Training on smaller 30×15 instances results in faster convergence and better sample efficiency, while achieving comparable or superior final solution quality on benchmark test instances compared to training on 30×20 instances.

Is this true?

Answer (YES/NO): NO